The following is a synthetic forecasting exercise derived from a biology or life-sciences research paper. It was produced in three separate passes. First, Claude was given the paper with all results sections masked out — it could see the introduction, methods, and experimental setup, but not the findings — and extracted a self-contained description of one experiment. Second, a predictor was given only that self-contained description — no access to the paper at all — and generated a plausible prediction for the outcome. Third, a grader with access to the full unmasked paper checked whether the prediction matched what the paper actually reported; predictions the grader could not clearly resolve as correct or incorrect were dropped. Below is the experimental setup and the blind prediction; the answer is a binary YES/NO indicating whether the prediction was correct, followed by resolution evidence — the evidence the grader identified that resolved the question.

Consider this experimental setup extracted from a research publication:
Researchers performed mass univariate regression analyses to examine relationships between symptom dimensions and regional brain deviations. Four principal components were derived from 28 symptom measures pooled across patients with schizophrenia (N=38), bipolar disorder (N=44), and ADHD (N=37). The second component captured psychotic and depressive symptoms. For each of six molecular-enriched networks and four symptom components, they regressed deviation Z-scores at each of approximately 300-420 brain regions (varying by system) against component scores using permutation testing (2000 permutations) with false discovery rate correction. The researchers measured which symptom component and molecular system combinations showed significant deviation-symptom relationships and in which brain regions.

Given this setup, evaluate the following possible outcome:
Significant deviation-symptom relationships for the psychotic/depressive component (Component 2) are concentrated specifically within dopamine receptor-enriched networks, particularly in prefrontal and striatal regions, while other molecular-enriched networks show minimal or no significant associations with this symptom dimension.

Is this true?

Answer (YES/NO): NO